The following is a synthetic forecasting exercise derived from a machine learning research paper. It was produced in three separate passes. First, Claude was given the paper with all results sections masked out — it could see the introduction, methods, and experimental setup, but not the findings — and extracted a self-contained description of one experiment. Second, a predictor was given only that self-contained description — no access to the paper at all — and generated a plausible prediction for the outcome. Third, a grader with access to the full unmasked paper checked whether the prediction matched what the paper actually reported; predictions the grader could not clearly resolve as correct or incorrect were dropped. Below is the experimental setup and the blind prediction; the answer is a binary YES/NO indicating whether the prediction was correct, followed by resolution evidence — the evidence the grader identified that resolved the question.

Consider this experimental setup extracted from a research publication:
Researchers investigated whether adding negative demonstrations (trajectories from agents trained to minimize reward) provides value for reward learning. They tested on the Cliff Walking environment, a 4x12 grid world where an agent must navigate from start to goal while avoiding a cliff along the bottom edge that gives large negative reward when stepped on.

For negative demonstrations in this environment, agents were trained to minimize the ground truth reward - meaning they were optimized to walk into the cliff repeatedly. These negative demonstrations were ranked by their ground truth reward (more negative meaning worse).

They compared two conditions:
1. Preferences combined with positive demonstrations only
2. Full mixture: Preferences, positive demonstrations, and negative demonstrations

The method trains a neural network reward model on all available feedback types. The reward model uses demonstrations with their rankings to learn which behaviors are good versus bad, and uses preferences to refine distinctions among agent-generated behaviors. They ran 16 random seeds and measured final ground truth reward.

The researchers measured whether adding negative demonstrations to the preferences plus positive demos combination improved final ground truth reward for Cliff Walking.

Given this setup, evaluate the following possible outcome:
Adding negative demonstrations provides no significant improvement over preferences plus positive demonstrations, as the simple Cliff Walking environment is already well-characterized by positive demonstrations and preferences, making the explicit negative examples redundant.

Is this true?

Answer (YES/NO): NO